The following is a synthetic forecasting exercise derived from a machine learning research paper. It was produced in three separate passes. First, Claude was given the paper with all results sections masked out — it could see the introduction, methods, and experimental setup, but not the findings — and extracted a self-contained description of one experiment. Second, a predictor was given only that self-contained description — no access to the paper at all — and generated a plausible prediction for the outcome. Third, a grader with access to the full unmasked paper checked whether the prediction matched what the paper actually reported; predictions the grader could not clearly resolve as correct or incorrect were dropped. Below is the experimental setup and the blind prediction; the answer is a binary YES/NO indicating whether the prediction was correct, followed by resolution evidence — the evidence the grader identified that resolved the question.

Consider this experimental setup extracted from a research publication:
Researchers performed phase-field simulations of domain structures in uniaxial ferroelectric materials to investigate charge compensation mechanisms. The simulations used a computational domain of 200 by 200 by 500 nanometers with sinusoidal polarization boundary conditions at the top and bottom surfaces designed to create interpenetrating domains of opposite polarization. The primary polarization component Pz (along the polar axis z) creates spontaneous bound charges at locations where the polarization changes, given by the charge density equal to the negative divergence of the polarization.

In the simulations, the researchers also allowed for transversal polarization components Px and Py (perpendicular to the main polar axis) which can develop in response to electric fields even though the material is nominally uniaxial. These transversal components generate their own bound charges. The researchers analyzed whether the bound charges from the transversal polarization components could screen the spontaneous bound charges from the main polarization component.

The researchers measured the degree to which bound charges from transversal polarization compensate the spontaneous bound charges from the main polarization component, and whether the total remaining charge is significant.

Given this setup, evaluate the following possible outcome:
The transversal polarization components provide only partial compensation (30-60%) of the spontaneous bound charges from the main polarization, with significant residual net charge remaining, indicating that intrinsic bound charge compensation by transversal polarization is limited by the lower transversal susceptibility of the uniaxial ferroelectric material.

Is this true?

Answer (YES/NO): NO